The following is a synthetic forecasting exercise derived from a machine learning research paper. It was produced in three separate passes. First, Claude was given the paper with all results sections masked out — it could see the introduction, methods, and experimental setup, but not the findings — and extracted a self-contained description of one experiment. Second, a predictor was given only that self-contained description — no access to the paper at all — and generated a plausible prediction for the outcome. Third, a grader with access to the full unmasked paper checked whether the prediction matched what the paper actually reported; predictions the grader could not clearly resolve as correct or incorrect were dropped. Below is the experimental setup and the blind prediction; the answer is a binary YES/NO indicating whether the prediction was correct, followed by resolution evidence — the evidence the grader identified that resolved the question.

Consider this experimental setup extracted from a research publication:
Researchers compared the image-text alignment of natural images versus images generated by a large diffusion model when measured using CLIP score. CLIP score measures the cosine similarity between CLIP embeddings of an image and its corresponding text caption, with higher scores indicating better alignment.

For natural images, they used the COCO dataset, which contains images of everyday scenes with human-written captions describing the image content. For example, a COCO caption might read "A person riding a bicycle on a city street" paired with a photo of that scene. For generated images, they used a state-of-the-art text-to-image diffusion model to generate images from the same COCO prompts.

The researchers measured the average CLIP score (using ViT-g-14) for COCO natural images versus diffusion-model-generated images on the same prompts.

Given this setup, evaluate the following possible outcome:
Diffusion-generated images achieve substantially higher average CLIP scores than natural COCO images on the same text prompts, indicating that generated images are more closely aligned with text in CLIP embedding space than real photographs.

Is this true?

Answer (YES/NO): YES